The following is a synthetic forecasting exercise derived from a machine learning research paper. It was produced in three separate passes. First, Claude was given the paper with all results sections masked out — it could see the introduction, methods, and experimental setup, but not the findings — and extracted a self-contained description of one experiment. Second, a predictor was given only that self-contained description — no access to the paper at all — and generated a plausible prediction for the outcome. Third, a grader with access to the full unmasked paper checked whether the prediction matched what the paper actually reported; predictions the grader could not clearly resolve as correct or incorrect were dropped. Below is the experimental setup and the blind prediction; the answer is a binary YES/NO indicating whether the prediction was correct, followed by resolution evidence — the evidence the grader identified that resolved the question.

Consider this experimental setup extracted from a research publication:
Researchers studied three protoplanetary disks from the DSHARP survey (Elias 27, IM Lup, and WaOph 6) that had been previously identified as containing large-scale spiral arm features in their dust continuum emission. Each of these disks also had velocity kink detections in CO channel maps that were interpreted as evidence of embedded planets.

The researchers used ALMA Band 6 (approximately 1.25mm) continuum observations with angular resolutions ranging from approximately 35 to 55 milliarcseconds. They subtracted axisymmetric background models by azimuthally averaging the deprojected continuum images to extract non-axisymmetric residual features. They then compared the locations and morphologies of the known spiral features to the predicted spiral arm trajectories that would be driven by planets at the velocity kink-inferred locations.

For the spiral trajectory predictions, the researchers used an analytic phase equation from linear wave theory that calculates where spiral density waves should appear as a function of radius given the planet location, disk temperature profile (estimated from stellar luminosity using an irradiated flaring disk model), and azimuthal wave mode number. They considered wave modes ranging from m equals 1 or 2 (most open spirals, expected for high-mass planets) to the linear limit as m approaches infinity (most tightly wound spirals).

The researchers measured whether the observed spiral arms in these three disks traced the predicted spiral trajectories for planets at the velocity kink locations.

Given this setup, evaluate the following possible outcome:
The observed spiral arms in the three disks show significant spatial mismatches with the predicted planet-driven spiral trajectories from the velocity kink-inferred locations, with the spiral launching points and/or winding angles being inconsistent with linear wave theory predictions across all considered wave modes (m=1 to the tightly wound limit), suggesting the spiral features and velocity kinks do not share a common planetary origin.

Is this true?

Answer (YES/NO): NO